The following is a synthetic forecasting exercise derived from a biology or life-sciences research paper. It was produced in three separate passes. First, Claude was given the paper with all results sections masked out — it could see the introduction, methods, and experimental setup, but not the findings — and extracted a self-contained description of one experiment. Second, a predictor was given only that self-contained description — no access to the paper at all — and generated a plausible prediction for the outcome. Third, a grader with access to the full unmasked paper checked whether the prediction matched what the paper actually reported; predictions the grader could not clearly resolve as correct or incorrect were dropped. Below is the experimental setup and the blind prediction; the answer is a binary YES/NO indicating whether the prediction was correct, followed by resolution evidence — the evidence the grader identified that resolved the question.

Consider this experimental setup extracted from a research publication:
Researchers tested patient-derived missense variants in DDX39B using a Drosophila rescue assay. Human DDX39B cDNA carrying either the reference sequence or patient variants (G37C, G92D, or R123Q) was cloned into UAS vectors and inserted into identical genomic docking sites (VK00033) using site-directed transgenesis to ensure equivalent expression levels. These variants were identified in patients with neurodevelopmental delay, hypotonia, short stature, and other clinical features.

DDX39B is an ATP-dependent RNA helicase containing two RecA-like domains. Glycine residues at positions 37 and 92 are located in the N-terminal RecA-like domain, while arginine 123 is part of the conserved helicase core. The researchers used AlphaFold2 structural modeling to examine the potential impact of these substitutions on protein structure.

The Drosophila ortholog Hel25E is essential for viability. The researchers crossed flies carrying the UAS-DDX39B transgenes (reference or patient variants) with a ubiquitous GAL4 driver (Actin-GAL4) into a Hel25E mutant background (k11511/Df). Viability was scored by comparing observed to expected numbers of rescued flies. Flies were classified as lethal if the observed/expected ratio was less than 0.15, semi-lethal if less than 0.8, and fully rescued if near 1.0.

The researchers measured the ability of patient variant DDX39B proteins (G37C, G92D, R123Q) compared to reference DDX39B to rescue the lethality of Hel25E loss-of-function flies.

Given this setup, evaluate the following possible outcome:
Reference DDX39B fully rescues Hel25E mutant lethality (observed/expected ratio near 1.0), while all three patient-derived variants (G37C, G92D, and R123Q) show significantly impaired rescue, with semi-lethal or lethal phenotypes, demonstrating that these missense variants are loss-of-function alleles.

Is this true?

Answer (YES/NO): NO